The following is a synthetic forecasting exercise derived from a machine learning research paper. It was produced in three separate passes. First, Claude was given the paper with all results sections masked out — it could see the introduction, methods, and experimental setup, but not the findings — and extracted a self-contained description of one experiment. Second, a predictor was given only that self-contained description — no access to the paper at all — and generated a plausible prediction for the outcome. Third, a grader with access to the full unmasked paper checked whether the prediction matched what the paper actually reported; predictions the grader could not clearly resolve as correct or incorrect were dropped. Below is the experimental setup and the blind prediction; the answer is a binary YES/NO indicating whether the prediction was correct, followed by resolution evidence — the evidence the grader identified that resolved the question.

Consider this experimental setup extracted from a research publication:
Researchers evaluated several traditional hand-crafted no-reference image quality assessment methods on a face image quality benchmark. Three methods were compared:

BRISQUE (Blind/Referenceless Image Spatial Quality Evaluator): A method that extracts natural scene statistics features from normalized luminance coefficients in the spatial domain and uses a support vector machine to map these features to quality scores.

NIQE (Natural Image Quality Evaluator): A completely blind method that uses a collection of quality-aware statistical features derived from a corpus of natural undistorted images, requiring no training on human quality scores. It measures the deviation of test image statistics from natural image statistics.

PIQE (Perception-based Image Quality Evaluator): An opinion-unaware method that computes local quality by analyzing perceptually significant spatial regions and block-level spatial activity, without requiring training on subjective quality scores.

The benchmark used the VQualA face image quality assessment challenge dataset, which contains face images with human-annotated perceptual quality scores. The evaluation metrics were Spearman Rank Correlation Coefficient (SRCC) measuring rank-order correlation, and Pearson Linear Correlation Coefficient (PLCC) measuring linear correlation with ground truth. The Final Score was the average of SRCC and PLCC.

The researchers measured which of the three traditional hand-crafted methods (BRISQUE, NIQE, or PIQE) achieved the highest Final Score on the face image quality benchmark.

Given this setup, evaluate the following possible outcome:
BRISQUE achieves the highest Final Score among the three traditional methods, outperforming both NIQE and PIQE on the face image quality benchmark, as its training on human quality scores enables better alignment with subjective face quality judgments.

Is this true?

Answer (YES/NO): NO